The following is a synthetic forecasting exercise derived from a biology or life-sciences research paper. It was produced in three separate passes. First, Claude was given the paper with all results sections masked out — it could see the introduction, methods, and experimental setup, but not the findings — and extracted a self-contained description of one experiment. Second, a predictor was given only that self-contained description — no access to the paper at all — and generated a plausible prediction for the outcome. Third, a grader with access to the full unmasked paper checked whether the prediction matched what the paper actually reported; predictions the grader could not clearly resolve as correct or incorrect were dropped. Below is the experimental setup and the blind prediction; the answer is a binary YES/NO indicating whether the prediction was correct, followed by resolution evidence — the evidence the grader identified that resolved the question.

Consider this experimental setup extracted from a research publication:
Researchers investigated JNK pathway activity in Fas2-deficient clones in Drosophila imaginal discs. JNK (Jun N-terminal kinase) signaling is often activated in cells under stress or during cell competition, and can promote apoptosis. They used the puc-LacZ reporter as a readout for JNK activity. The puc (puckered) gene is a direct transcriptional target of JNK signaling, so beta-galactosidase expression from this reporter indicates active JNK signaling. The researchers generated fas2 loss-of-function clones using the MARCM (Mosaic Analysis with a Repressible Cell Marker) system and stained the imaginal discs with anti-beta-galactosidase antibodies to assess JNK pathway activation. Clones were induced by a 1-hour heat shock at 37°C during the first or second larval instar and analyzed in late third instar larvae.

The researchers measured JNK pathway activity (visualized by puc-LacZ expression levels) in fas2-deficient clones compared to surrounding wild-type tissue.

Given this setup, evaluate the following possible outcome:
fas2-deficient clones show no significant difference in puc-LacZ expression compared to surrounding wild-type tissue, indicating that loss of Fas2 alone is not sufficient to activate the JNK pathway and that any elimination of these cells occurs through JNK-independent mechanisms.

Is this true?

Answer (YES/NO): NO